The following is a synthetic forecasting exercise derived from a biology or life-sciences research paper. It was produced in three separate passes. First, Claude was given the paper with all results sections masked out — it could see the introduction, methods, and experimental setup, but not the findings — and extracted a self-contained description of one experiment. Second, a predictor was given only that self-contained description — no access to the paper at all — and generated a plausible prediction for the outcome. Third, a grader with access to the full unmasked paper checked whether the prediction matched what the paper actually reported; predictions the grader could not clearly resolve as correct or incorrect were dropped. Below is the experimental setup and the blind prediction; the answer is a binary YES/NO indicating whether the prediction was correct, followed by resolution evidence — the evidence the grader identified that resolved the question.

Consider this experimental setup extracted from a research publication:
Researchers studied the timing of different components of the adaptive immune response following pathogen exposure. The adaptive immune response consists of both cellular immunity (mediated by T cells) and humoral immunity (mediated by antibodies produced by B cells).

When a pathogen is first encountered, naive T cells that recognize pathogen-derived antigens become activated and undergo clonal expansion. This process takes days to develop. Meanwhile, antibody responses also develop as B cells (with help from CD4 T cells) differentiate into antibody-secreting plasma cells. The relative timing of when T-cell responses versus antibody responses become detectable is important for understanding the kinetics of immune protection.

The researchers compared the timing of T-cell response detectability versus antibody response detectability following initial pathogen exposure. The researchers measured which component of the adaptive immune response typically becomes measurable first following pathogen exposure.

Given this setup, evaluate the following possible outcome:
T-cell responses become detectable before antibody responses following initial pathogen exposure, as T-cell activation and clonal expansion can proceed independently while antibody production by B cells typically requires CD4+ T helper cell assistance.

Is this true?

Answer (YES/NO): YES